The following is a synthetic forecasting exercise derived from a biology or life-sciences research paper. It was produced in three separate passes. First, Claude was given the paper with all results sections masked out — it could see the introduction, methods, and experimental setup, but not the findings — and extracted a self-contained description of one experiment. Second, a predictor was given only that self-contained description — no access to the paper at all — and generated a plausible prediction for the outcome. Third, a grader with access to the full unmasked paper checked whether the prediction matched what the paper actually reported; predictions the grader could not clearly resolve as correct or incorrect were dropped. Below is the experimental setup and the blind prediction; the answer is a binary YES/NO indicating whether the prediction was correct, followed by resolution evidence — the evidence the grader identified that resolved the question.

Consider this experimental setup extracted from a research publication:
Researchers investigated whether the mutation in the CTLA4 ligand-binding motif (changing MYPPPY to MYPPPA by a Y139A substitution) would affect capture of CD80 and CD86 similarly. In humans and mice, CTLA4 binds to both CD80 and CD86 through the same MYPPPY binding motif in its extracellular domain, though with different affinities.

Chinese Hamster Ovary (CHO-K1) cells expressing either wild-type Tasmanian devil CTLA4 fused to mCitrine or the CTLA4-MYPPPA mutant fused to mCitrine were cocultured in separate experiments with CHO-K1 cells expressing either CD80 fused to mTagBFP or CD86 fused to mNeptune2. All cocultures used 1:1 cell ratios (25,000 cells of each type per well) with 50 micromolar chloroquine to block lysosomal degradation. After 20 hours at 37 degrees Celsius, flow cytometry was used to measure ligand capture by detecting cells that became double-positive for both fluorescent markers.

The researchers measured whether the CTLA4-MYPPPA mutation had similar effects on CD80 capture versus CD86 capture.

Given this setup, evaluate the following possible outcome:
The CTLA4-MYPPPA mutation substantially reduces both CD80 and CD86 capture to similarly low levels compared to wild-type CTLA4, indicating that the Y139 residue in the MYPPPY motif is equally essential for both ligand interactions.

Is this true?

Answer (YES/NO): NO